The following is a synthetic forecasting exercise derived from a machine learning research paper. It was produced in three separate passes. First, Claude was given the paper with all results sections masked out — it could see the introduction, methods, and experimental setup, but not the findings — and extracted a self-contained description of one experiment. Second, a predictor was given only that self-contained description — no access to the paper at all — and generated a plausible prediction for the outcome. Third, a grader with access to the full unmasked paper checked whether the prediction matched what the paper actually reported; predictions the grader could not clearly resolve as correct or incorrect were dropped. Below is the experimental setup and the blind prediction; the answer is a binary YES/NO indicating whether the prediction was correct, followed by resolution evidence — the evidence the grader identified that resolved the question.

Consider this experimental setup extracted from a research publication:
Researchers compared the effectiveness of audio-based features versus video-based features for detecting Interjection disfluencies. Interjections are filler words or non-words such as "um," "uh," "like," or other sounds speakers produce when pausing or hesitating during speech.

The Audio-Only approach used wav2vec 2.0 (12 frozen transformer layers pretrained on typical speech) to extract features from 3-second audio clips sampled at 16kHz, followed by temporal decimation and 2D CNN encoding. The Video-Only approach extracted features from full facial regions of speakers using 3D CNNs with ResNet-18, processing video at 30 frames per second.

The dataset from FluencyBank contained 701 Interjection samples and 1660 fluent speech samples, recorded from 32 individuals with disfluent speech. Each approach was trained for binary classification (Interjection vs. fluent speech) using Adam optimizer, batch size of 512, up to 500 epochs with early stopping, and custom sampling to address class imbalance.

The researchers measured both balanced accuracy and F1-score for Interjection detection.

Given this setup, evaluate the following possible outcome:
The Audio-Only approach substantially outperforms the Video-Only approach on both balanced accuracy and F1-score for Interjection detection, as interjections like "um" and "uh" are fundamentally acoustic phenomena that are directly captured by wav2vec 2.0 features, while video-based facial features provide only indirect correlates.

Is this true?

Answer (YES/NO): NO